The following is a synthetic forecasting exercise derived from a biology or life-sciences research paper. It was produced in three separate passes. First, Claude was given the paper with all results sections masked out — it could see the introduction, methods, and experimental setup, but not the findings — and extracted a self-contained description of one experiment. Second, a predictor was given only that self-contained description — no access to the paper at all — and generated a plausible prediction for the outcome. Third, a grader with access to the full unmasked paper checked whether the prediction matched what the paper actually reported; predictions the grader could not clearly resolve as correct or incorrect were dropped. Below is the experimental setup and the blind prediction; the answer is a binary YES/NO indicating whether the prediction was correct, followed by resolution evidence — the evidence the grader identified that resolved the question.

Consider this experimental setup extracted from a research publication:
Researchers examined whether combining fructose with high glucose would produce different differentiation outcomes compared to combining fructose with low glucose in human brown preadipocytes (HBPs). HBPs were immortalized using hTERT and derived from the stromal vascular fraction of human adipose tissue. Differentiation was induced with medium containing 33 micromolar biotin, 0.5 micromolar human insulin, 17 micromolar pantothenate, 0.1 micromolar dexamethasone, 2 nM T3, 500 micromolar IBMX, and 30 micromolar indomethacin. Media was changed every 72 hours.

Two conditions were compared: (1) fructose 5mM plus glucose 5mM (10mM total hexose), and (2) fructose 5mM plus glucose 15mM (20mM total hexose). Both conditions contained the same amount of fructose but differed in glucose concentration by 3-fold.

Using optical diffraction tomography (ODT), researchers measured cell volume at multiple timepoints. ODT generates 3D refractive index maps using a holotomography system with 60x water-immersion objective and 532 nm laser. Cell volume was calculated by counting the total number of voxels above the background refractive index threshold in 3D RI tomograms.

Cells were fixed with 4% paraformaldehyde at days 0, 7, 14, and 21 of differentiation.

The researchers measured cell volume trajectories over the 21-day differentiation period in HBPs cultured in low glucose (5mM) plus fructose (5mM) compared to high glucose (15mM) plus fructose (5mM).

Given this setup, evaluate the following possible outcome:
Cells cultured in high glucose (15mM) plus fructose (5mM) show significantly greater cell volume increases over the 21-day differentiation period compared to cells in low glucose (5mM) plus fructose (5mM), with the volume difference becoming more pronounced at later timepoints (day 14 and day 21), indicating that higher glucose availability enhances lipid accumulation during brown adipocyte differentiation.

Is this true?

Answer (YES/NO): NO